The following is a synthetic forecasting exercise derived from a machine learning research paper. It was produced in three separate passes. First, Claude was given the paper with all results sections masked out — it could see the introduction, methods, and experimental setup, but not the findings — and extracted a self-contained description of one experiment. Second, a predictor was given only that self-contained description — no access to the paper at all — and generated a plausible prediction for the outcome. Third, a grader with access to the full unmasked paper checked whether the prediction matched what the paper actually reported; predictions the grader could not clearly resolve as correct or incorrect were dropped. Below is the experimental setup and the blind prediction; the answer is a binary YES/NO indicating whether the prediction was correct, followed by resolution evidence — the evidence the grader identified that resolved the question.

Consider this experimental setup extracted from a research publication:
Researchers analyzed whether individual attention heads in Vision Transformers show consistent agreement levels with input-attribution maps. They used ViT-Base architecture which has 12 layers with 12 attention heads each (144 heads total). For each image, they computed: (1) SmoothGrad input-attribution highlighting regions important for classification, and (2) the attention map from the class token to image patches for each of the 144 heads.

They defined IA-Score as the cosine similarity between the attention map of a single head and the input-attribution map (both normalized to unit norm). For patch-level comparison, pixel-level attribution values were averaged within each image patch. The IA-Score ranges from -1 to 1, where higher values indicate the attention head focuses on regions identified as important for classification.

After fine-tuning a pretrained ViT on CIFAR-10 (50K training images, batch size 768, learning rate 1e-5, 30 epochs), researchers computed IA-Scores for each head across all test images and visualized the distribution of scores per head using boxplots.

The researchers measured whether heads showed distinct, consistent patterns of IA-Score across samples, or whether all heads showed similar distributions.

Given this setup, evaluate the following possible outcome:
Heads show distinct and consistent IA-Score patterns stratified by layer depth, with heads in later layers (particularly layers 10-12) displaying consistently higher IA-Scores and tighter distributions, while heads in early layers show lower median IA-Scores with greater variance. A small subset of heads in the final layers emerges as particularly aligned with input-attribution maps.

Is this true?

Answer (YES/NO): NO